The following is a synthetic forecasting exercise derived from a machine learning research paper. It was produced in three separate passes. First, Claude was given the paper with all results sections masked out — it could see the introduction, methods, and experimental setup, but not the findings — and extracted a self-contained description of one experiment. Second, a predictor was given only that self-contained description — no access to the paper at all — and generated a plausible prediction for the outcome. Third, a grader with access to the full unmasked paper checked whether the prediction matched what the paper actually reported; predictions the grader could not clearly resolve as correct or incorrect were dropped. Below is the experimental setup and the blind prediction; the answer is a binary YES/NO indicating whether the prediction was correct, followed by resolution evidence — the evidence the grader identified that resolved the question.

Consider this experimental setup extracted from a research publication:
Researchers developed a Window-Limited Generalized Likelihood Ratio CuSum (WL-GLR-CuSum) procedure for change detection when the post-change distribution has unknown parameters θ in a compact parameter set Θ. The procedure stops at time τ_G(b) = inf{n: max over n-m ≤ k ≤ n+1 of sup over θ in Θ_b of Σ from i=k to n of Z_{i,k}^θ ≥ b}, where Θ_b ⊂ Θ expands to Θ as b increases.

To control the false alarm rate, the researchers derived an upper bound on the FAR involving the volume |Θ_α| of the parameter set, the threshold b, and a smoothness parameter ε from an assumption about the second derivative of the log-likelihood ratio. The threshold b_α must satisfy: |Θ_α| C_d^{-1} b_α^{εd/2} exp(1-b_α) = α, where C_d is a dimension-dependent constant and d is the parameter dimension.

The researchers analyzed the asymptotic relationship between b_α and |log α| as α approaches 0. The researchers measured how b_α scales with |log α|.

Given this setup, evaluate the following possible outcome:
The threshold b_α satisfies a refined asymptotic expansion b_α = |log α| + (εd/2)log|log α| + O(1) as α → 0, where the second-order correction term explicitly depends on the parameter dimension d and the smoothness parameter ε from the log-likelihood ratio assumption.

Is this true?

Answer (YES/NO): NO